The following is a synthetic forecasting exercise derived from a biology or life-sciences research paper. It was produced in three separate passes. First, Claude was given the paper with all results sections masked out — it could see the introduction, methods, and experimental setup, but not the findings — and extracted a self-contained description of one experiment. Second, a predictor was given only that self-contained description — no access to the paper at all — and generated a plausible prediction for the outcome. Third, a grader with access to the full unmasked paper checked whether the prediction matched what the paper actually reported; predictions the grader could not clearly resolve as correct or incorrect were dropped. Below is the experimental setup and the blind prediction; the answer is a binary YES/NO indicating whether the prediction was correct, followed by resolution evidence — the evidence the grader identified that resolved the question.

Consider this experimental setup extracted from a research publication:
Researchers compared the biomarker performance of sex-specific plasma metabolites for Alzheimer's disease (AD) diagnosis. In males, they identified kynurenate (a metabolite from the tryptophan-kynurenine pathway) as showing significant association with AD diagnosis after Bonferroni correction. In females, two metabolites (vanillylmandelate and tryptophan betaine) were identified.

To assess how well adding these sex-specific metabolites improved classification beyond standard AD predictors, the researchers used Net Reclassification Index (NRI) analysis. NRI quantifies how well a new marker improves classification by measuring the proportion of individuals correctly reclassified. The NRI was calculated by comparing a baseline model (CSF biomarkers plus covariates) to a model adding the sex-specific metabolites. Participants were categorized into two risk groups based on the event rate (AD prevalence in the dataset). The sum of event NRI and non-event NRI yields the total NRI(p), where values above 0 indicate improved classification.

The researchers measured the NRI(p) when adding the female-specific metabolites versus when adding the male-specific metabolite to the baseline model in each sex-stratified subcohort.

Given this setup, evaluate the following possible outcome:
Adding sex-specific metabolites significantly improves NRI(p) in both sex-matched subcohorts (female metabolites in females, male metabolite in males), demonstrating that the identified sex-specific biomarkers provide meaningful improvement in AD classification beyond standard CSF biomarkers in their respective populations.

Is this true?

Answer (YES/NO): NO